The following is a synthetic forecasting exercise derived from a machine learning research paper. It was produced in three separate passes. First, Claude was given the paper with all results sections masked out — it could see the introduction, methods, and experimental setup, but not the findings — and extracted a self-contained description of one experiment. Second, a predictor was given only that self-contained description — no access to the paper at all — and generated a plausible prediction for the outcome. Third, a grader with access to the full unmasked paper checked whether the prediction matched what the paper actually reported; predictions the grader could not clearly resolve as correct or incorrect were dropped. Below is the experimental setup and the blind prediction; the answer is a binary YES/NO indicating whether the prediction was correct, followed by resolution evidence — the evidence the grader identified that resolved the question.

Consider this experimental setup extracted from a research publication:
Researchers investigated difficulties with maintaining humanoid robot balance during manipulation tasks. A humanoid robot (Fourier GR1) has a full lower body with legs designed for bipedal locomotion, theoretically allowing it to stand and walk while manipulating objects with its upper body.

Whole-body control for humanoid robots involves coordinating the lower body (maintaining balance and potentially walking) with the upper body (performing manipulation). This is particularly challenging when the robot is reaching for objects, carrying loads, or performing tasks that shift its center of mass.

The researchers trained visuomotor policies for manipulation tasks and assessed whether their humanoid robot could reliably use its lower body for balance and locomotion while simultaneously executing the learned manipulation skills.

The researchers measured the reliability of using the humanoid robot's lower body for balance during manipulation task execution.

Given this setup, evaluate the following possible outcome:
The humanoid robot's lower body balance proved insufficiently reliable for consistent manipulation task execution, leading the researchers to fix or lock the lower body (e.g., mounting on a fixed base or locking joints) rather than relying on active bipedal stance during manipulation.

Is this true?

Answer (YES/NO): YES